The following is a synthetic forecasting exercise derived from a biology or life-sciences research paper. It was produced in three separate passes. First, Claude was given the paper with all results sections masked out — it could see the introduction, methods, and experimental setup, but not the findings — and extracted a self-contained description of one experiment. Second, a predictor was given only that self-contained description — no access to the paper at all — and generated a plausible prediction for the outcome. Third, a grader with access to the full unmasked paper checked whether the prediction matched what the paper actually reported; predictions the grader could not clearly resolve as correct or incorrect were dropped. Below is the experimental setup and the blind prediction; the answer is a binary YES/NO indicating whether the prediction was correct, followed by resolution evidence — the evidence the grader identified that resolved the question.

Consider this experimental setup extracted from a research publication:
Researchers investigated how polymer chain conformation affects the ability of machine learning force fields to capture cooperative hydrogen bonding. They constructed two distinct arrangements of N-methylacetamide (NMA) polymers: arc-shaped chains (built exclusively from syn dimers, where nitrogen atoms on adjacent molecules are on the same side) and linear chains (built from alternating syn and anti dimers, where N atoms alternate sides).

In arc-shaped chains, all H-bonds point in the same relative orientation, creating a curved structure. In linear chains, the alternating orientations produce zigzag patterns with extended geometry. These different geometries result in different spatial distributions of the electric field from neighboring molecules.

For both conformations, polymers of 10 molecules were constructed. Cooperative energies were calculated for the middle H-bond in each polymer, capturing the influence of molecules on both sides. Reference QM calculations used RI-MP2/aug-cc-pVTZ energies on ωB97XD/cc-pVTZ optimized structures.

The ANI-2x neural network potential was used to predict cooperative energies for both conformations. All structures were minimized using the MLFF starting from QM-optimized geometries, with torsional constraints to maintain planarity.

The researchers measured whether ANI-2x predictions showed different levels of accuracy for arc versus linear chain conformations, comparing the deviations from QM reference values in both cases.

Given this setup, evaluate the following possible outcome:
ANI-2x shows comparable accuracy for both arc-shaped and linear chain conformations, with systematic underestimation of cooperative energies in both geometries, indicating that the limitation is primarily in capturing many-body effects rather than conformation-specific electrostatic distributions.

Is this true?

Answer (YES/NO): YES